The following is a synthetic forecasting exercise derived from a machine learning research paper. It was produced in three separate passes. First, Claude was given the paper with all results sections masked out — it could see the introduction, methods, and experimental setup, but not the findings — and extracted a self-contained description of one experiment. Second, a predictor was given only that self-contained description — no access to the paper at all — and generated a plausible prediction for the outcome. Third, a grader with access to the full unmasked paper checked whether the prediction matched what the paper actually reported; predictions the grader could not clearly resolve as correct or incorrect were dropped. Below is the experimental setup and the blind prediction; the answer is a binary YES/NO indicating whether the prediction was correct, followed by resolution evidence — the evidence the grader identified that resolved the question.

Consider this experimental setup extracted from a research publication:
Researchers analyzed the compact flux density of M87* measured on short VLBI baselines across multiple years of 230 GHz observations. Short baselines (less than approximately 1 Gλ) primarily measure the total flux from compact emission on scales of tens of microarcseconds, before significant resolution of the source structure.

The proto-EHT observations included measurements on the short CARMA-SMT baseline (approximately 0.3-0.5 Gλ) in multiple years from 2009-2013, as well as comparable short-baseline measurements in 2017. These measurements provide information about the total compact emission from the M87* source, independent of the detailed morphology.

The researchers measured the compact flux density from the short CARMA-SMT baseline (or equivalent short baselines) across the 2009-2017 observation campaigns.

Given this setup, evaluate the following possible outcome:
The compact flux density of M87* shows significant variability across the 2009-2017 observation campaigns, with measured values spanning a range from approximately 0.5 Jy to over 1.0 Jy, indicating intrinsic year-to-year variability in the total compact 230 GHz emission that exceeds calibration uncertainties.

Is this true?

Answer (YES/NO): NO